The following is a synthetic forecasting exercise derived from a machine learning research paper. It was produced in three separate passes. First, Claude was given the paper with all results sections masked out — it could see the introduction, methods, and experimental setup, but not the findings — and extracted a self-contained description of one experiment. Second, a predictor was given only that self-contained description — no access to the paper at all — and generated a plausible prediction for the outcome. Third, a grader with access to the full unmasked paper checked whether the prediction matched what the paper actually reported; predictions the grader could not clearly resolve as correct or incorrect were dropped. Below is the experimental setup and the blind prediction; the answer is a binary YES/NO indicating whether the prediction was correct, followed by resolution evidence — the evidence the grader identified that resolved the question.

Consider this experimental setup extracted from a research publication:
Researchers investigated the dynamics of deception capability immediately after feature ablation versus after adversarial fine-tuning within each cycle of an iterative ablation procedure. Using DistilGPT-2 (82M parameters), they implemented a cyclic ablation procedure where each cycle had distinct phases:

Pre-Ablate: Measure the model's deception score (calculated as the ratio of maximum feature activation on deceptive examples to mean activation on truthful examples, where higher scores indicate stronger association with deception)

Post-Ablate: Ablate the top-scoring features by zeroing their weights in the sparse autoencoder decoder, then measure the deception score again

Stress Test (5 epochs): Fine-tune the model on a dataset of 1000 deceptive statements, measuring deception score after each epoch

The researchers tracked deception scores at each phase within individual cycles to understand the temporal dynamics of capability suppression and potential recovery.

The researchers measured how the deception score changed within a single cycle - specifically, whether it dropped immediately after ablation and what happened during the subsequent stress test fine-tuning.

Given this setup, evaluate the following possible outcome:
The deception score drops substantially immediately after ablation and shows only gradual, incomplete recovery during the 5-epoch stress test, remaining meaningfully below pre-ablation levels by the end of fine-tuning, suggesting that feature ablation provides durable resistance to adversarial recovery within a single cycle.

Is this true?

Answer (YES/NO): NO